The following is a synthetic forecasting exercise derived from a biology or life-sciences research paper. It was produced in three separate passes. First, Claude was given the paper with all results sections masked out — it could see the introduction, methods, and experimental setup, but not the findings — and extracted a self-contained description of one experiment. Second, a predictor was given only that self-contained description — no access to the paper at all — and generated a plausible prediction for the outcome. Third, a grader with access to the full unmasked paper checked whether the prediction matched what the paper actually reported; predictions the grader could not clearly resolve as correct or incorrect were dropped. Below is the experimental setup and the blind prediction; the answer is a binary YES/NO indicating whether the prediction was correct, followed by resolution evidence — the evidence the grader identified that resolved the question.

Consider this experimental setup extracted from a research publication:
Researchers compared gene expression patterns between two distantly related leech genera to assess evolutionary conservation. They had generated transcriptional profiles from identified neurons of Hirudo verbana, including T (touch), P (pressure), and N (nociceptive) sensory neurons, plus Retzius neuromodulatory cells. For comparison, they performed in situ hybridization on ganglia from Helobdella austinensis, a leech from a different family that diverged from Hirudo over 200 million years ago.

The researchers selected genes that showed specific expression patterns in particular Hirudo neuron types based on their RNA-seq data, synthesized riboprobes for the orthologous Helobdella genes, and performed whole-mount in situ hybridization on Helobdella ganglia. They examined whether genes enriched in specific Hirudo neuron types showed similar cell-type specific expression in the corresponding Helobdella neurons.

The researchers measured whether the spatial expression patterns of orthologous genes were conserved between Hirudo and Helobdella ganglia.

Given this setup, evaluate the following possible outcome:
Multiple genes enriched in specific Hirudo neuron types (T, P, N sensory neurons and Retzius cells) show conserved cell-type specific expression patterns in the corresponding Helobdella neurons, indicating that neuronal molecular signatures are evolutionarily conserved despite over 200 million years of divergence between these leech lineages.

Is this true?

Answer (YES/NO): NO